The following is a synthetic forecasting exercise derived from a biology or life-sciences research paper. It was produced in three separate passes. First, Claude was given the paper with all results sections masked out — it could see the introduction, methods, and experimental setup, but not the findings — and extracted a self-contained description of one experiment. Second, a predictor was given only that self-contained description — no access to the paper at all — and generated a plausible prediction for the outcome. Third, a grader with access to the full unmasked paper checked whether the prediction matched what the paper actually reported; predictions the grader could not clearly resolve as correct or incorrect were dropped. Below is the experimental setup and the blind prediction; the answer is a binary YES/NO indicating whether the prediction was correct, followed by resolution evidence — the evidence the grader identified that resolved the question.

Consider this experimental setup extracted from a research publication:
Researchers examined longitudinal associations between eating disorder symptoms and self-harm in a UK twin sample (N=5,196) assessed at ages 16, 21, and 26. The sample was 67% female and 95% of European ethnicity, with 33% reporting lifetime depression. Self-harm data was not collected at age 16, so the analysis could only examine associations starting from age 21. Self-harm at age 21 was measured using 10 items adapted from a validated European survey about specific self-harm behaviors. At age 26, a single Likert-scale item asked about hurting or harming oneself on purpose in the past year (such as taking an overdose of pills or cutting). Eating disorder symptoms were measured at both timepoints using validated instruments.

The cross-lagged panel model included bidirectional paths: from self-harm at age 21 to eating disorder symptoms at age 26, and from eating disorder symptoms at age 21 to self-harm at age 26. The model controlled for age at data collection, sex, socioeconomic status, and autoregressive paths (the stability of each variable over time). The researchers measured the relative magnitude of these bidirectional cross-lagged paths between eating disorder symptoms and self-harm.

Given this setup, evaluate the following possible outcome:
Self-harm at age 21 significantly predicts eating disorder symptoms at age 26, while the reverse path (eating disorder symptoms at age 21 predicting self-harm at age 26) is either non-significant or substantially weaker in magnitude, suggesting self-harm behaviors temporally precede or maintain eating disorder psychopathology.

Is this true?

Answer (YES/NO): YES